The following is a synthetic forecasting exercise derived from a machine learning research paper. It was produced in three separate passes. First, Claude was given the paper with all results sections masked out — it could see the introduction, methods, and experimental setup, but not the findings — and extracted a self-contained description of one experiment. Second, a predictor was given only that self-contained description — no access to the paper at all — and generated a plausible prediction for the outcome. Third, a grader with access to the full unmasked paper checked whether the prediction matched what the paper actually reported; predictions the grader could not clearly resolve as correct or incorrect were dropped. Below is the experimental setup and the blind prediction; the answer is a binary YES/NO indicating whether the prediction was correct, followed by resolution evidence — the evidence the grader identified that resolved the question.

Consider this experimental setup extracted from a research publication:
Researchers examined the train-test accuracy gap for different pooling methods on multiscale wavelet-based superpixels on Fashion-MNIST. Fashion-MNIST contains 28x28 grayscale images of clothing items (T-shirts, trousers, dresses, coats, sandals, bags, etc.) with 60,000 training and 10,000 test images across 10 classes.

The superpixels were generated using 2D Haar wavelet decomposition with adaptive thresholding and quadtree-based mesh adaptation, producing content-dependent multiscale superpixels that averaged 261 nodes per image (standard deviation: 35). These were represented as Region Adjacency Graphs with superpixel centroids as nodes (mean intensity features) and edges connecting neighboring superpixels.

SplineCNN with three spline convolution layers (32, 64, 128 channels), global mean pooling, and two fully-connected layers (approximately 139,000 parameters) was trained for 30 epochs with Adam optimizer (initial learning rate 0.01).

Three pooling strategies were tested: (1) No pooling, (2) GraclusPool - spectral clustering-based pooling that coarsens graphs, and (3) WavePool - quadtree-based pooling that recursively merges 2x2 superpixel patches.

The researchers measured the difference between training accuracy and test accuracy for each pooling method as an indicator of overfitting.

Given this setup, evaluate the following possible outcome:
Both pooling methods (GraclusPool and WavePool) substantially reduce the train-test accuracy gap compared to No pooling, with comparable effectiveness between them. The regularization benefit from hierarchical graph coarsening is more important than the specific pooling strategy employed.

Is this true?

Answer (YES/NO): NO